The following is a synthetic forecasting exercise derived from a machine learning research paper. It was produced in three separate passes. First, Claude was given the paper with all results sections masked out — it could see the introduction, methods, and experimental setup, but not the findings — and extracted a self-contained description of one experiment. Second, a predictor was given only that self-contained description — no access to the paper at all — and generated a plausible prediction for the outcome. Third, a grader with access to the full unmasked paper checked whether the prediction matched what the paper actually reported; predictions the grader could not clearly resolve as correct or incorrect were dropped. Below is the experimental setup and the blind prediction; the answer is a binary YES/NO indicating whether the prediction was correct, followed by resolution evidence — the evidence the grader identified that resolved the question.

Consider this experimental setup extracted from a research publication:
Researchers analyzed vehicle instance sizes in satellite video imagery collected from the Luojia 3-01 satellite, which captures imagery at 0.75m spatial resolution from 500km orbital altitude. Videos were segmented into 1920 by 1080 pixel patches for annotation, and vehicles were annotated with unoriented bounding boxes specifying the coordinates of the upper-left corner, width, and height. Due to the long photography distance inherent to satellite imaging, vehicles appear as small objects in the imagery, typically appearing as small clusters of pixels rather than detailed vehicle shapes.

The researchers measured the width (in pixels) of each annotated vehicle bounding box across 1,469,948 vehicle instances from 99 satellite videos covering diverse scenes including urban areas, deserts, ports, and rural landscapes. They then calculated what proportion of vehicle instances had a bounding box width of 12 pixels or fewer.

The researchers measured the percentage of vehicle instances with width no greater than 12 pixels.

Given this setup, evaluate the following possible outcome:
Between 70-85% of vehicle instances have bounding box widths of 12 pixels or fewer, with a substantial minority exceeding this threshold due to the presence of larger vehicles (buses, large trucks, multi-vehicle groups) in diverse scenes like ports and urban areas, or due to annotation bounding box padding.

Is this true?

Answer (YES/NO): NO